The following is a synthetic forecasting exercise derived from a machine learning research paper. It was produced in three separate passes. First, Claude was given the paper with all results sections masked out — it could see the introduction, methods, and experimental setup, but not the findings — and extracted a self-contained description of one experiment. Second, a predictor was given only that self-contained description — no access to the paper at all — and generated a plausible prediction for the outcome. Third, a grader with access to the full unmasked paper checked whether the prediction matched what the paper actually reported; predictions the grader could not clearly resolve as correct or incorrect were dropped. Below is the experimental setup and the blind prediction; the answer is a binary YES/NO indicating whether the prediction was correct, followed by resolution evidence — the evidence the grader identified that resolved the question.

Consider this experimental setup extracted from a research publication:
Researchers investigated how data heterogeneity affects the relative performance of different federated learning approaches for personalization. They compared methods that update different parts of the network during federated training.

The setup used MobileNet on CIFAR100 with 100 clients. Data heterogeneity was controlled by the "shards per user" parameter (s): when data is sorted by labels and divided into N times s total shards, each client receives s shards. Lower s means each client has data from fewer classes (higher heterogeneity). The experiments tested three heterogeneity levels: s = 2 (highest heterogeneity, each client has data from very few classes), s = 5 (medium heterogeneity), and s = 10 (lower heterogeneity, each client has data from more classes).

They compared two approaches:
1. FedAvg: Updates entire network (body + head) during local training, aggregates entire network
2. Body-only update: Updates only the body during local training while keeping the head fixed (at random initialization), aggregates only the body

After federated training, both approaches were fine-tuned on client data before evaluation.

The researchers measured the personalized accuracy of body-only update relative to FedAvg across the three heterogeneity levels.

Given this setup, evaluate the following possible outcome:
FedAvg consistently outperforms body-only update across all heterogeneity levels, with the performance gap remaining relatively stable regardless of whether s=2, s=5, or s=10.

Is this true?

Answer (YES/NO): NO